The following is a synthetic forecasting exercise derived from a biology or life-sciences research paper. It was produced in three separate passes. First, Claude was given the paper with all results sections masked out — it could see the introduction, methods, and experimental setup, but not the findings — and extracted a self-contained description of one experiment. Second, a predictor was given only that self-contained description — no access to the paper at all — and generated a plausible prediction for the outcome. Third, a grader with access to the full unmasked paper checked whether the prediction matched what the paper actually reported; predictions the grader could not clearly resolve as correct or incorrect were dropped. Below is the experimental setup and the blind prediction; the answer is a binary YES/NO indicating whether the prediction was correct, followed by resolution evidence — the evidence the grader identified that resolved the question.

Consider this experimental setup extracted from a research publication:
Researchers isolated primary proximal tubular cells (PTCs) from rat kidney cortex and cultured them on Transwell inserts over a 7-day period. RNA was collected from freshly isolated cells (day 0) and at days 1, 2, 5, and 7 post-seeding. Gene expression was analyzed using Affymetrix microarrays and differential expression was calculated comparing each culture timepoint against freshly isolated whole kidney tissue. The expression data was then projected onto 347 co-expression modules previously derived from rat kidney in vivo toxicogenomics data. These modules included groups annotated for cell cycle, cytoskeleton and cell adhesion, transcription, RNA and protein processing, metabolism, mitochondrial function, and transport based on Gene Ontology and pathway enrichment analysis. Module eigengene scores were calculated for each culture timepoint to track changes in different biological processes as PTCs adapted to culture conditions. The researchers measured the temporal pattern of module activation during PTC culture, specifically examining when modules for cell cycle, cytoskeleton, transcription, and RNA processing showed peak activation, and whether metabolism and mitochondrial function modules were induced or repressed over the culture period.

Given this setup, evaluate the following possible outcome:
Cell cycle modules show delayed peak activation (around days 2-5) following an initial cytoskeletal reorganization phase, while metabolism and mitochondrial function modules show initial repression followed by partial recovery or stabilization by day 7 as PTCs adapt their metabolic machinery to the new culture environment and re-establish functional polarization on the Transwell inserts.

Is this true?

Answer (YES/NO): NO